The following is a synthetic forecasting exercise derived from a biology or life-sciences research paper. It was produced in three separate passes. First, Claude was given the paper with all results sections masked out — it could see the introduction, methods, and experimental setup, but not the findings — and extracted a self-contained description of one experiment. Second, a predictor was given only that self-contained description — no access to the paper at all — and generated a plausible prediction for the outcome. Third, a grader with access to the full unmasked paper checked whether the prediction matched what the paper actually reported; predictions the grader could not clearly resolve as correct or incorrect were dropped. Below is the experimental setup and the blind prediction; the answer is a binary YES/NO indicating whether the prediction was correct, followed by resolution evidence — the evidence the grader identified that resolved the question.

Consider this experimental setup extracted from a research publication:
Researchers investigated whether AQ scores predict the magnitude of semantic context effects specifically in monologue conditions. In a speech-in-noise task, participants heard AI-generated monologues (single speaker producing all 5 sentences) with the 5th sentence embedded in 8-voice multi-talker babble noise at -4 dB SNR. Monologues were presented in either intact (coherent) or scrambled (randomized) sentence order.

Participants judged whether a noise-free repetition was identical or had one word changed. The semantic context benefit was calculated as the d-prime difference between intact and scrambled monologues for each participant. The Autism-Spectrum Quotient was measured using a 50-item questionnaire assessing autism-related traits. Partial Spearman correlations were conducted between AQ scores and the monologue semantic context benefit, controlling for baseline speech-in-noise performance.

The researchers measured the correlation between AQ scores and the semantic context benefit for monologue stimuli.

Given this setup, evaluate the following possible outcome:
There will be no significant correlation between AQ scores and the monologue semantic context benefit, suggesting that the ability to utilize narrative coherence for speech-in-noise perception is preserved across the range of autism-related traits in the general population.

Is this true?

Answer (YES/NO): YES